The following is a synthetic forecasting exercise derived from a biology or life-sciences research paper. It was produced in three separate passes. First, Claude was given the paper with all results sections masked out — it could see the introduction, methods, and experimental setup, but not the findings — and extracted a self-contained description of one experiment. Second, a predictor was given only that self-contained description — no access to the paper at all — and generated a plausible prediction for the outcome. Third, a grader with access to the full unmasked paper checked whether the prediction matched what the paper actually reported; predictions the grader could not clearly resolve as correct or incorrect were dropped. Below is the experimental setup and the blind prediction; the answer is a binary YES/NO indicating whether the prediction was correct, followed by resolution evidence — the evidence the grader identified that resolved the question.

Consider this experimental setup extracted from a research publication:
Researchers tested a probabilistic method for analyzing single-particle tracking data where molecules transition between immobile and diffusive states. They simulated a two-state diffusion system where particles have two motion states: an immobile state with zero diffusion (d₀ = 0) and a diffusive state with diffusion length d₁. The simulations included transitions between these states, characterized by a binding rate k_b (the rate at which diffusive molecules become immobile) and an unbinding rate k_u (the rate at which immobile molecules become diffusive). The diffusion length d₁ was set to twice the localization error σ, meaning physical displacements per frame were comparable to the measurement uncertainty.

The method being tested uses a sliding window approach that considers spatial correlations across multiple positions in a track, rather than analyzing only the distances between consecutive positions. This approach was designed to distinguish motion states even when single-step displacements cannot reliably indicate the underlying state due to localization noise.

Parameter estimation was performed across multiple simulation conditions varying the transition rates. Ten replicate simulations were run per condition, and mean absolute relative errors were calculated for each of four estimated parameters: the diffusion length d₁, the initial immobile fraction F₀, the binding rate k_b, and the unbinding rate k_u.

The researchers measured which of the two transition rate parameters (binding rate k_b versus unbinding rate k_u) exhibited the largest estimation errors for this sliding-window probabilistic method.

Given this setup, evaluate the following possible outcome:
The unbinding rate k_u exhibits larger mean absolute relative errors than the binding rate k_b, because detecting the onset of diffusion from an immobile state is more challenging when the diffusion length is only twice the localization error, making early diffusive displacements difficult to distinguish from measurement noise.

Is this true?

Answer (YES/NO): YES